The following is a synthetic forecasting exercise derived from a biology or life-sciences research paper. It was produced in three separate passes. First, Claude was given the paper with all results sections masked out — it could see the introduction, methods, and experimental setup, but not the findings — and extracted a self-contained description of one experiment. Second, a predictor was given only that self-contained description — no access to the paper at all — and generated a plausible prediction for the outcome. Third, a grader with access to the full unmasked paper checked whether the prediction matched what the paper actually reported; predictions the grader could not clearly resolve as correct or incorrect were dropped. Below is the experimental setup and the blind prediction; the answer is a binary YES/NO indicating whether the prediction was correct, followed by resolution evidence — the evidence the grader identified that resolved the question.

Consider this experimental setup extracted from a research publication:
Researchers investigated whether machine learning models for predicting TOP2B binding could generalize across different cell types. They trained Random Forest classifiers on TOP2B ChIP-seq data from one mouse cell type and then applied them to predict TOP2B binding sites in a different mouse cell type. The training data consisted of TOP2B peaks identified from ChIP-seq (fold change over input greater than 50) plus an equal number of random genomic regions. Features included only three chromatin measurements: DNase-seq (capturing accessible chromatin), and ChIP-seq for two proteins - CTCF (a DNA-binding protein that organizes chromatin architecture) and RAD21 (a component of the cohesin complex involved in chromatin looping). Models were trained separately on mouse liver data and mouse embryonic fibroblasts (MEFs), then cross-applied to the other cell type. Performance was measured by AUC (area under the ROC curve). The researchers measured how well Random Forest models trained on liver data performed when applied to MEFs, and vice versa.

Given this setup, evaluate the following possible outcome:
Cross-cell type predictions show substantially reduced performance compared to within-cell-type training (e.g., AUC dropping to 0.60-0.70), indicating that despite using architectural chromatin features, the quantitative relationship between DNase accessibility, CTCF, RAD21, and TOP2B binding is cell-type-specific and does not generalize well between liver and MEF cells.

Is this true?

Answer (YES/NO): NO